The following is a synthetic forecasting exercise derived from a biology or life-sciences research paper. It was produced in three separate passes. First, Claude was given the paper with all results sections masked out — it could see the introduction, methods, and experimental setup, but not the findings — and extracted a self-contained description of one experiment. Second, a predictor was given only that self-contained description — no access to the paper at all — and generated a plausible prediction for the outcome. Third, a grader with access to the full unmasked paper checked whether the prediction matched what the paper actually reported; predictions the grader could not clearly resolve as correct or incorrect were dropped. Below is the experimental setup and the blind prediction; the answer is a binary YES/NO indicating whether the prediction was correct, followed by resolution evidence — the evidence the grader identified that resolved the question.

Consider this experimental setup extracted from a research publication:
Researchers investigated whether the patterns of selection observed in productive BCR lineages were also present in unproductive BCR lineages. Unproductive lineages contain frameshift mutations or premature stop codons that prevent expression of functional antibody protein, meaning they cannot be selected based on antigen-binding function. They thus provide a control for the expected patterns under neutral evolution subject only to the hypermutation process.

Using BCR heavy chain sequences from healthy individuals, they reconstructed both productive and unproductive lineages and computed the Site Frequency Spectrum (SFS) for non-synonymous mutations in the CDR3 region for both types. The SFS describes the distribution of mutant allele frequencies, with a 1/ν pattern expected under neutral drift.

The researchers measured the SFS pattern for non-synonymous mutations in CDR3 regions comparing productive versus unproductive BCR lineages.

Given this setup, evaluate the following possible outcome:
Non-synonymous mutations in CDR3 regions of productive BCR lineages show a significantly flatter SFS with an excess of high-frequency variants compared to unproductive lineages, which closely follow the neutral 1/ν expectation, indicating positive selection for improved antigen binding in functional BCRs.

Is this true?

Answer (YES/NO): YES